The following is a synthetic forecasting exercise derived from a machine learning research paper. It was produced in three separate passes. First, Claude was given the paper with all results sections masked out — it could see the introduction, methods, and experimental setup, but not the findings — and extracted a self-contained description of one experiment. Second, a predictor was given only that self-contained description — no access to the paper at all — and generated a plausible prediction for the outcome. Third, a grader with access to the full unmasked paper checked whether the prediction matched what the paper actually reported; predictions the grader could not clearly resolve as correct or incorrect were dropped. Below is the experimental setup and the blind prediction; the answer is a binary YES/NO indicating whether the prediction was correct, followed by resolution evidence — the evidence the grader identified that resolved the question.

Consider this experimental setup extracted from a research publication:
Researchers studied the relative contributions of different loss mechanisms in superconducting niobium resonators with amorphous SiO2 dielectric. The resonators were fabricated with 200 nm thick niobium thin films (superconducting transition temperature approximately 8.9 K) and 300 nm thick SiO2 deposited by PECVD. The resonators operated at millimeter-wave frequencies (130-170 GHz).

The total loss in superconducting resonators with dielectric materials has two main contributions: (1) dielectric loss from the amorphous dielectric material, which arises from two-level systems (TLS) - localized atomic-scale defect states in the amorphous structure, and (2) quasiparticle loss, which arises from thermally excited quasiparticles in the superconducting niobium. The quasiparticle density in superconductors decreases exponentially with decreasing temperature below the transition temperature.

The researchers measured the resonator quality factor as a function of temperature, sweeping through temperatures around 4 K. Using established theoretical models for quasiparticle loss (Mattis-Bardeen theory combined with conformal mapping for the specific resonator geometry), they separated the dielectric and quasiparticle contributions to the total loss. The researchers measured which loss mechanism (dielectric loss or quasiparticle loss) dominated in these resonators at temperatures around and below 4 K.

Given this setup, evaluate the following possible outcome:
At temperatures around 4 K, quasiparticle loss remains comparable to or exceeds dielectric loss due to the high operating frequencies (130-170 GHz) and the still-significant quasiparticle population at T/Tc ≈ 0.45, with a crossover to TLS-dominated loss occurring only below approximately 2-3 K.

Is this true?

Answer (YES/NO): NO